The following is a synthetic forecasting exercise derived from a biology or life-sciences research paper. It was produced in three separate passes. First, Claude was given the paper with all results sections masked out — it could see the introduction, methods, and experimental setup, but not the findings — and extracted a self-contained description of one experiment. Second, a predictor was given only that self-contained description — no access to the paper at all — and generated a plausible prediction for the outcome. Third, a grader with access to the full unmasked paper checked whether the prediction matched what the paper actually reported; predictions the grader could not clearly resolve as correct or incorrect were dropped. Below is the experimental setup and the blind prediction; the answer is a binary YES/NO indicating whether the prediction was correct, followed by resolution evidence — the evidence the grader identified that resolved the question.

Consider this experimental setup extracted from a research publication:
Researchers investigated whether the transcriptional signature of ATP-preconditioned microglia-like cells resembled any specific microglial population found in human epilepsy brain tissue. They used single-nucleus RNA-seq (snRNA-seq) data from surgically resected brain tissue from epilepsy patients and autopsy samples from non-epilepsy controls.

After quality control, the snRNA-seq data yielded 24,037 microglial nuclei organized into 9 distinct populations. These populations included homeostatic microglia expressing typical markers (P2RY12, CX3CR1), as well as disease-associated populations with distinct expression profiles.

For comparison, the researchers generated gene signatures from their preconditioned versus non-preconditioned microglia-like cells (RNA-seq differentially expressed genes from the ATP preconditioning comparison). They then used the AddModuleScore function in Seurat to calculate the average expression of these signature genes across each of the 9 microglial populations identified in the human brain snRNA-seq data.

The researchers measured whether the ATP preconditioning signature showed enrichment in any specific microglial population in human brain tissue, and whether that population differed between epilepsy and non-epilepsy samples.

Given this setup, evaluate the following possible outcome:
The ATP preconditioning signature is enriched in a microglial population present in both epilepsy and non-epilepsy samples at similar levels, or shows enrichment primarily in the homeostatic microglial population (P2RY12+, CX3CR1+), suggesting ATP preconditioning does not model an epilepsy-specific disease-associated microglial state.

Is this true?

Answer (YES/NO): NO